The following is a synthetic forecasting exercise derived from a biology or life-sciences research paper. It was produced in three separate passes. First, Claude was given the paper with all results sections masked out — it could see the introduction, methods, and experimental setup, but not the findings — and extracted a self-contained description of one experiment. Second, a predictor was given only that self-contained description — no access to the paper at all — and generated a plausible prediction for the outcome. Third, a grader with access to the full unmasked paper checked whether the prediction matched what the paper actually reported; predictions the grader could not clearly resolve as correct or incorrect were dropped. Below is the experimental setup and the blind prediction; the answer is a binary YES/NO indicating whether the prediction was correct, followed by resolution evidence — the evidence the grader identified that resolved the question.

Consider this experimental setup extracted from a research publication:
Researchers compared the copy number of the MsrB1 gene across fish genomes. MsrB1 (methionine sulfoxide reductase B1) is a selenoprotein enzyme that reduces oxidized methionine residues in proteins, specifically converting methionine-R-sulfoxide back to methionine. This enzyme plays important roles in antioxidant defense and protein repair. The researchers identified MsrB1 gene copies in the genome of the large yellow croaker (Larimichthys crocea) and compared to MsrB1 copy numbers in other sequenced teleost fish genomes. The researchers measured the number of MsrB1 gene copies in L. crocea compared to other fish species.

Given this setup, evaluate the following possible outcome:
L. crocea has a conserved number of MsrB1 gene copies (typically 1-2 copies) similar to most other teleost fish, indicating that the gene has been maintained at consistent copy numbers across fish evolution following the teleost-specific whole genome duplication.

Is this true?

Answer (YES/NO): NO